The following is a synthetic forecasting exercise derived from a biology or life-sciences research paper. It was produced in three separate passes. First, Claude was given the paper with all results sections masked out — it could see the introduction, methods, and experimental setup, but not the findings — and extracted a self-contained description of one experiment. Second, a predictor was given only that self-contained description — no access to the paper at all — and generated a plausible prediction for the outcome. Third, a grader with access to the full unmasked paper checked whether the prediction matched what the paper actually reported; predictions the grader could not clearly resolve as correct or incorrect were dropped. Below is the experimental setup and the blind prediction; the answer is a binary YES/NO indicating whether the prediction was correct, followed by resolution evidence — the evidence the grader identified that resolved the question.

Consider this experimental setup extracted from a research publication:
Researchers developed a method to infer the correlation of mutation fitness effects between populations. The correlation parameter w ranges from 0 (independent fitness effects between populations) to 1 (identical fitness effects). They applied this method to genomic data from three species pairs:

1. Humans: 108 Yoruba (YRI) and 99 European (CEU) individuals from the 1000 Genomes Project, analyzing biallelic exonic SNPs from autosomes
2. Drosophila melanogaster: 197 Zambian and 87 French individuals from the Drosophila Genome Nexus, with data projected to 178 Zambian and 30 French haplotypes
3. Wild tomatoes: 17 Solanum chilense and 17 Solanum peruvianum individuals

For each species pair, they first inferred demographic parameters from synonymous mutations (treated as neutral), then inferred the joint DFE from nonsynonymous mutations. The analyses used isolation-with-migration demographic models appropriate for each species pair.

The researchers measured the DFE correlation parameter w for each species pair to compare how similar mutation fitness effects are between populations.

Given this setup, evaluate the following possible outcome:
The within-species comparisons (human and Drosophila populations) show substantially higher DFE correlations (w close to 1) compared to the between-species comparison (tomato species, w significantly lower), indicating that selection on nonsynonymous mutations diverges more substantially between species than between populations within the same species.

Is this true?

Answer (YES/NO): YES